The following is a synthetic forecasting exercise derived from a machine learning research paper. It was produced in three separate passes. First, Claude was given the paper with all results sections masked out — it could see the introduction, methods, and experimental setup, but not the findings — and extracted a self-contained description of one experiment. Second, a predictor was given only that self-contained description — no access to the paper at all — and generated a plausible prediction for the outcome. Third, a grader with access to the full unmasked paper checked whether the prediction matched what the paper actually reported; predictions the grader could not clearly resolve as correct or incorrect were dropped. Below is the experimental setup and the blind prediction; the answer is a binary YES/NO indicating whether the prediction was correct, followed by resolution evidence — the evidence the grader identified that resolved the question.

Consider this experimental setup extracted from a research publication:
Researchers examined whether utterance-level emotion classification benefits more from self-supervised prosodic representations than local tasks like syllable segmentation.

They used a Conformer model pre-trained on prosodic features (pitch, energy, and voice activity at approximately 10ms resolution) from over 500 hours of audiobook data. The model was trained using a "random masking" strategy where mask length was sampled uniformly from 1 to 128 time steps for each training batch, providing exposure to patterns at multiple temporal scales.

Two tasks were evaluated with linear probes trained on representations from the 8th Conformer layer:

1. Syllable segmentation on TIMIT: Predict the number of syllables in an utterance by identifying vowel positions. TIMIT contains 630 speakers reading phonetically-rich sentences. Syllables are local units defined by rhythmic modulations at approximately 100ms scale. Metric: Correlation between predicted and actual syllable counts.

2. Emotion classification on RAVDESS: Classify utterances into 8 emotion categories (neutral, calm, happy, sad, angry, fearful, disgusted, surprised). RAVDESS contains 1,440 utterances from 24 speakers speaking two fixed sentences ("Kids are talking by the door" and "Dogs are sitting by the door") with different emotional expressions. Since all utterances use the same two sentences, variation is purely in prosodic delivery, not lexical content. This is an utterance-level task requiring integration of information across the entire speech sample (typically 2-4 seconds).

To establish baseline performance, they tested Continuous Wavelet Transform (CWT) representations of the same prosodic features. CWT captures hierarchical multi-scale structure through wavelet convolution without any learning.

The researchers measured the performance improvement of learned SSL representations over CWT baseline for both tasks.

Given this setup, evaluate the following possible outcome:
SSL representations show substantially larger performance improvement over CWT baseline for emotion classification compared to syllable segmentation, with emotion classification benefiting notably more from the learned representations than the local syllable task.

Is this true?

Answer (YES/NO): YES